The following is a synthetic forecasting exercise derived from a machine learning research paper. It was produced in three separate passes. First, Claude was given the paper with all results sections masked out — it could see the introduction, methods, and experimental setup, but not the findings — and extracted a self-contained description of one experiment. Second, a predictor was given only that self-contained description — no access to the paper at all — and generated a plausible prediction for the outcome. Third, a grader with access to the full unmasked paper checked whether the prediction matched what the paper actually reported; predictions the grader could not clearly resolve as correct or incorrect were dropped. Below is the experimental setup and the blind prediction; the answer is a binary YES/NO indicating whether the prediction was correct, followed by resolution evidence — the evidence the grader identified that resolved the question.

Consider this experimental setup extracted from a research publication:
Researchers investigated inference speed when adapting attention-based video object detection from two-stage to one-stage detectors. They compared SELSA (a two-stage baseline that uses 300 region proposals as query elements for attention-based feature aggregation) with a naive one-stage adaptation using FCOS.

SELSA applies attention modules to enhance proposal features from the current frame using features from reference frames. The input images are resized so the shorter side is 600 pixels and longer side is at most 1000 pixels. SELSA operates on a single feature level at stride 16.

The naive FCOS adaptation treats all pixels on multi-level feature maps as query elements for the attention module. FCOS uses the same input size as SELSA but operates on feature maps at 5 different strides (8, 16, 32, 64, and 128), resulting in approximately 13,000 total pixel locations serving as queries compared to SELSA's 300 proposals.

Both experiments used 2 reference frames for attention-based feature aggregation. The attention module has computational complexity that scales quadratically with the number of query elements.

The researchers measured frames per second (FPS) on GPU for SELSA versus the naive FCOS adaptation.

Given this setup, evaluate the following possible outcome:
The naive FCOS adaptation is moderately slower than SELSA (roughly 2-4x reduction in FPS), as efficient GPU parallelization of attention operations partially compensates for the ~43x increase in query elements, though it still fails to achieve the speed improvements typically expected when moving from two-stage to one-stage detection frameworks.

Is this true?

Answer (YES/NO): YES